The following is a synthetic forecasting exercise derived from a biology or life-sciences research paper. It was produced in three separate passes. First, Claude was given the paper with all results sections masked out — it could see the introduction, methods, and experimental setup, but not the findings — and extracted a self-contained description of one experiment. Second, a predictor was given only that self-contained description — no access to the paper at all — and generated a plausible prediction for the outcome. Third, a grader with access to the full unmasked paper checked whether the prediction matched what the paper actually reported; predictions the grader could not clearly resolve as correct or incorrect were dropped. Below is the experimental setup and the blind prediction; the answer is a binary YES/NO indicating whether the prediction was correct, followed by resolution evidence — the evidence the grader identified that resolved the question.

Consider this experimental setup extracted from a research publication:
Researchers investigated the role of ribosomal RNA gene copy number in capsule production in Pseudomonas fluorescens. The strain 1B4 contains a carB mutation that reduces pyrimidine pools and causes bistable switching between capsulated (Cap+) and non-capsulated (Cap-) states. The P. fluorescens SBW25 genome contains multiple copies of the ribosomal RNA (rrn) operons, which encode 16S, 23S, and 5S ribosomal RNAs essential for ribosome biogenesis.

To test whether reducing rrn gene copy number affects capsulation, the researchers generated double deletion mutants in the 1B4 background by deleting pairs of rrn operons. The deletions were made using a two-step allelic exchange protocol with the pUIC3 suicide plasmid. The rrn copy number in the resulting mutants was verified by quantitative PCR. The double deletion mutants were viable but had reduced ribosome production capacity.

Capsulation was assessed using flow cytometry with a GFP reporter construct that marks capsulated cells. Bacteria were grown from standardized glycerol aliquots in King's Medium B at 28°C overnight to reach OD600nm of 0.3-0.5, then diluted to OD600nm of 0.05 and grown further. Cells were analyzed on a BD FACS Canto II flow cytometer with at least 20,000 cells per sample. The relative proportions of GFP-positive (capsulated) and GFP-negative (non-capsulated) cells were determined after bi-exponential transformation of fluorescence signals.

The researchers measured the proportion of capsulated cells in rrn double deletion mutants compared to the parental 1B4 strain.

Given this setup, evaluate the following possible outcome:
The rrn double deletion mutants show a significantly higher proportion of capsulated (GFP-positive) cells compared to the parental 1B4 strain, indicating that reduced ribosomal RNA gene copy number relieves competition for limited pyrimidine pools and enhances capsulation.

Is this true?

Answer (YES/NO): NO